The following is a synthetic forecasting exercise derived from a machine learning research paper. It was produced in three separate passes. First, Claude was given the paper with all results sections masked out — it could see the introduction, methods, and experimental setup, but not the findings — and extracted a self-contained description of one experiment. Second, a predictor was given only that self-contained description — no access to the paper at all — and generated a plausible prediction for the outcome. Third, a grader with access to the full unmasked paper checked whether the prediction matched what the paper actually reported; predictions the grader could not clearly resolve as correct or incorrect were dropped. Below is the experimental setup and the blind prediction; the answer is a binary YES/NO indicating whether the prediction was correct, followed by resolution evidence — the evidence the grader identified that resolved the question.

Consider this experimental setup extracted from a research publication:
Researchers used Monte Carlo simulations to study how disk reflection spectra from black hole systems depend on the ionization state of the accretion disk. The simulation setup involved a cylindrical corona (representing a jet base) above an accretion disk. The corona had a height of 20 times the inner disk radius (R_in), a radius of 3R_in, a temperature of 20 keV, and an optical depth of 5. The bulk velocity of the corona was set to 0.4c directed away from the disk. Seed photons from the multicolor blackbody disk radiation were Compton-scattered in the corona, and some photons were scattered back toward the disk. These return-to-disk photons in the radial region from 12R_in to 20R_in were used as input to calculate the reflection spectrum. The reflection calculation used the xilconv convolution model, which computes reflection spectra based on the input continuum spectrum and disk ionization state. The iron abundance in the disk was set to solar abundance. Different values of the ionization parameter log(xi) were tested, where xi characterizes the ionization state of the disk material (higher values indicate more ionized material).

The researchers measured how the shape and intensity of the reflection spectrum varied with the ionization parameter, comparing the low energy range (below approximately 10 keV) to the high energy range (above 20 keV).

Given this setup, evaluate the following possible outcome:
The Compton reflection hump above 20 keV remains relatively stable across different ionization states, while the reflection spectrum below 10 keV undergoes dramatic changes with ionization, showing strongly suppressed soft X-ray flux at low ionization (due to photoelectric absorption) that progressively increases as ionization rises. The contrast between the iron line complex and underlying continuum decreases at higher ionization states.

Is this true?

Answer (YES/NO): YES